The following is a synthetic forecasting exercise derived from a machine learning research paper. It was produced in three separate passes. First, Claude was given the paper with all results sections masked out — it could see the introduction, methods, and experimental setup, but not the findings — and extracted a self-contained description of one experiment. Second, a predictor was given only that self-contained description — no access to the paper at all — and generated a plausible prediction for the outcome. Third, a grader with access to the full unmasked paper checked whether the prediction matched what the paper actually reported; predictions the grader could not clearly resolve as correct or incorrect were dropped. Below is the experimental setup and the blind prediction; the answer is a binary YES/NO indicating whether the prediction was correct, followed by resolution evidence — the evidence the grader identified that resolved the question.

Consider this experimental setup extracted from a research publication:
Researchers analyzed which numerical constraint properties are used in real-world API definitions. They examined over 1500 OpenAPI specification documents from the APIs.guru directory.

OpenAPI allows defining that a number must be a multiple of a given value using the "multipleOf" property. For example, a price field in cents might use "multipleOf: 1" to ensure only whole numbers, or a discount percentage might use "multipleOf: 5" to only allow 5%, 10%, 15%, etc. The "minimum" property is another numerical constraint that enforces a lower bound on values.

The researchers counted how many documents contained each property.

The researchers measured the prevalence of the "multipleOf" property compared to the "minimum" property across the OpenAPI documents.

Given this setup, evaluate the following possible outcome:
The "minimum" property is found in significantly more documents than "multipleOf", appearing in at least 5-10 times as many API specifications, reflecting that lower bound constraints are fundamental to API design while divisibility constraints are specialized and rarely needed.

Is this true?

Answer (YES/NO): YES